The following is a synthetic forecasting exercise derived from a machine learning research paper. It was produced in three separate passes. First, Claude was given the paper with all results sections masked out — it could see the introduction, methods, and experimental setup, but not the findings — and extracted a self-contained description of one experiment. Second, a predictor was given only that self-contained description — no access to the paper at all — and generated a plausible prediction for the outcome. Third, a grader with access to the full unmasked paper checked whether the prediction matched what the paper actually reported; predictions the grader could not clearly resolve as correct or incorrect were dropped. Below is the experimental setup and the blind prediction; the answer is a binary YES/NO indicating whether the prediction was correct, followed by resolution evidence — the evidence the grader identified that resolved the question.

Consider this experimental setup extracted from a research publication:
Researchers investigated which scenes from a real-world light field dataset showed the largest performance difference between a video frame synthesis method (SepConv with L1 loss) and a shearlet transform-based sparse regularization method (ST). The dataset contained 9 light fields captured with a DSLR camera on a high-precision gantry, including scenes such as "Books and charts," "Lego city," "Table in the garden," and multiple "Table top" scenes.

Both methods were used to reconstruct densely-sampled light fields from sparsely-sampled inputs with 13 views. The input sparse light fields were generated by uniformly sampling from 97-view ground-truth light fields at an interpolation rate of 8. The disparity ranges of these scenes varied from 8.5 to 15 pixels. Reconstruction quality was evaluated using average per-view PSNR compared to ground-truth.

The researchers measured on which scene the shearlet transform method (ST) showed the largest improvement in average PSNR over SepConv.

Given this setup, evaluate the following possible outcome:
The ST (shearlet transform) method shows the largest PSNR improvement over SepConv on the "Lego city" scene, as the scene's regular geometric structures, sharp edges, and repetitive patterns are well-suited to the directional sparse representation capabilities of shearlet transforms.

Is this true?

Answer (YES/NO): NO